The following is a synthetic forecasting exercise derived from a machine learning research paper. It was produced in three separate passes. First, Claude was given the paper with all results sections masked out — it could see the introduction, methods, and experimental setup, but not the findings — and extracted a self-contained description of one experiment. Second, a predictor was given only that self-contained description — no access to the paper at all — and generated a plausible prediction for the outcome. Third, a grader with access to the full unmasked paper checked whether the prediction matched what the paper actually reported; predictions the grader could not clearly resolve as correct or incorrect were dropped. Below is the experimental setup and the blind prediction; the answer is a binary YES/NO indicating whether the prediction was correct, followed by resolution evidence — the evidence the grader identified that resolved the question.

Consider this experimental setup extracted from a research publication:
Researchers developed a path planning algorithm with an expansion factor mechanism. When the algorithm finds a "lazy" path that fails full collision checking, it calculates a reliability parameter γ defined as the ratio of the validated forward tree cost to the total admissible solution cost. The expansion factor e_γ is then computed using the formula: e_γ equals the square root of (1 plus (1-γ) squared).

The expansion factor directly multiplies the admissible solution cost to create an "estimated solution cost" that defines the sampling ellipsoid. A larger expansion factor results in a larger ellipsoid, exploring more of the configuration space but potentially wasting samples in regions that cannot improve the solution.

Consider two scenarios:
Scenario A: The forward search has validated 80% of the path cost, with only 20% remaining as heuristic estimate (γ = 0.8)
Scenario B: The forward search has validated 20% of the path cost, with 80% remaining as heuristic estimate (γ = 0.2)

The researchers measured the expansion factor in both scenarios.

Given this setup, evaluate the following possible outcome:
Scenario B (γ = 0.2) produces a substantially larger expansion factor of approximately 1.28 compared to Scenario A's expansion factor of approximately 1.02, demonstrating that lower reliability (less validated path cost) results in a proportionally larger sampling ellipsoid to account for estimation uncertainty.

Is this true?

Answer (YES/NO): YES